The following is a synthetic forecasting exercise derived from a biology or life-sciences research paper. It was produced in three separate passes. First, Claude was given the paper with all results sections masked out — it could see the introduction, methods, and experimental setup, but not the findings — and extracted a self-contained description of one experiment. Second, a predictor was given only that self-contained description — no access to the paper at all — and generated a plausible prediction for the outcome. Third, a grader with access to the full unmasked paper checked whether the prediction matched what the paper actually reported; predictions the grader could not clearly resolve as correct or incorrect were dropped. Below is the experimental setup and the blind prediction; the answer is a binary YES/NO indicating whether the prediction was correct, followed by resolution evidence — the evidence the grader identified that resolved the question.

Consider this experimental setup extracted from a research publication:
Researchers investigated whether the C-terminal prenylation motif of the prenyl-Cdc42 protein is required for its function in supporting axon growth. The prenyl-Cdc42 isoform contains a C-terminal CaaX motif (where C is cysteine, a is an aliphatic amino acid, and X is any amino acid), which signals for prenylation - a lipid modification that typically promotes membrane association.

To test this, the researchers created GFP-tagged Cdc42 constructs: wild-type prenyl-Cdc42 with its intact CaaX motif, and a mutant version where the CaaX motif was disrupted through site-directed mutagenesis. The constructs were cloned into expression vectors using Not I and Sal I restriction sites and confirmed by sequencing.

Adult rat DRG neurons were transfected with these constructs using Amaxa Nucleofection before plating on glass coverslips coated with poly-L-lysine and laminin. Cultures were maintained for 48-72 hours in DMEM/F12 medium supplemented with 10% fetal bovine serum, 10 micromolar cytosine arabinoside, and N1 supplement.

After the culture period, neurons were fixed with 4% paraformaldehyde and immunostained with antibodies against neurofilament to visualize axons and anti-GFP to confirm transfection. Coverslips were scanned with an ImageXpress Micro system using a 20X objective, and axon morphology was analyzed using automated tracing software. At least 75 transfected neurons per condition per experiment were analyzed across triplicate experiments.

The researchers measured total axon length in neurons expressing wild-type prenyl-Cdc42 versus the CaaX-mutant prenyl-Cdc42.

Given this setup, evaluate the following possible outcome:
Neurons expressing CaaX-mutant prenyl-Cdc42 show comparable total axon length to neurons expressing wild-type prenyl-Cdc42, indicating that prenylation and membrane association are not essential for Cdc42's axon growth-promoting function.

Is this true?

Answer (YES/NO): NO